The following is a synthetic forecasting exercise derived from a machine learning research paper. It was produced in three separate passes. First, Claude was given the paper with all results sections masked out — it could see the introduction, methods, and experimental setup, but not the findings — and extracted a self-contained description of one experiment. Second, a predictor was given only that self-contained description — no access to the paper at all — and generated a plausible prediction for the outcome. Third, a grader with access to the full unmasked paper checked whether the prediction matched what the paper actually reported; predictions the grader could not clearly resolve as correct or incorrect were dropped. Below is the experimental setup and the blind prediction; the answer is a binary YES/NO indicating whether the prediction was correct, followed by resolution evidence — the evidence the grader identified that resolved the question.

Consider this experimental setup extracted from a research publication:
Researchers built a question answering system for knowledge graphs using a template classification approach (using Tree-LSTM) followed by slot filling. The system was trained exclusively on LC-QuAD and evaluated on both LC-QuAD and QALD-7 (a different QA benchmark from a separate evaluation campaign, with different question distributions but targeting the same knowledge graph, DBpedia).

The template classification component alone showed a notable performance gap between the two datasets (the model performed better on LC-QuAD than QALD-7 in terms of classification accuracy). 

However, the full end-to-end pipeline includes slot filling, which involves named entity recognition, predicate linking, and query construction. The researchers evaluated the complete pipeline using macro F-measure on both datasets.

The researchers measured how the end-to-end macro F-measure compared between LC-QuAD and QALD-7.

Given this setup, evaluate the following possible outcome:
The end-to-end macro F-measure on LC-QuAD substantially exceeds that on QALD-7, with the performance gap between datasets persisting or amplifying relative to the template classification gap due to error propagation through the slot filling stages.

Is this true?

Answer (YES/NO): NO